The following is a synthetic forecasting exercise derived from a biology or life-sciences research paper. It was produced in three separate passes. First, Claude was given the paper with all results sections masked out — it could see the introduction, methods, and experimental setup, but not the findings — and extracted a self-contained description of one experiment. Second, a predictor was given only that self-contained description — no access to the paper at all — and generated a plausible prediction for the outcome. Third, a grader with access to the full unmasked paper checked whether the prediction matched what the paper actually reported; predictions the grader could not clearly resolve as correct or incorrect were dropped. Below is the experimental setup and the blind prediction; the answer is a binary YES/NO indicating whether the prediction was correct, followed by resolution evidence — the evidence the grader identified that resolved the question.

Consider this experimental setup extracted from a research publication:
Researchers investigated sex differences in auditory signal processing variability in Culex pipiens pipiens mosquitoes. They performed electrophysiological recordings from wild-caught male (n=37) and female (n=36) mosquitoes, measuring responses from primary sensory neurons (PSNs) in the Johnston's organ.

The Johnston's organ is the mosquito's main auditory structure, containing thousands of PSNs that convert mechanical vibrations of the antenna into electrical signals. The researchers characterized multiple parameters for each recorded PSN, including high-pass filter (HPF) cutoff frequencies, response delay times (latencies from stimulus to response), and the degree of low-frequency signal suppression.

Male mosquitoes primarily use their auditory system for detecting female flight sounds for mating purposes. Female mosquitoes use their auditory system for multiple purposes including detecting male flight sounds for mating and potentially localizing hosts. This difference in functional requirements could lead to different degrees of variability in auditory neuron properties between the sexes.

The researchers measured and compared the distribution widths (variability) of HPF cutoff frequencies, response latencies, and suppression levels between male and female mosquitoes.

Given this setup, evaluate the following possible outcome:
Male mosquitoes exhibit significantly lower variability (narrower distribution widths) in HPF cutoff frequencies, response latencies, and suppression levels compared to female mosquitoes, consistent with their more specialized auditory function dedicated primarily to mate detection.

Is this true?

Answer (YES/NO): YES